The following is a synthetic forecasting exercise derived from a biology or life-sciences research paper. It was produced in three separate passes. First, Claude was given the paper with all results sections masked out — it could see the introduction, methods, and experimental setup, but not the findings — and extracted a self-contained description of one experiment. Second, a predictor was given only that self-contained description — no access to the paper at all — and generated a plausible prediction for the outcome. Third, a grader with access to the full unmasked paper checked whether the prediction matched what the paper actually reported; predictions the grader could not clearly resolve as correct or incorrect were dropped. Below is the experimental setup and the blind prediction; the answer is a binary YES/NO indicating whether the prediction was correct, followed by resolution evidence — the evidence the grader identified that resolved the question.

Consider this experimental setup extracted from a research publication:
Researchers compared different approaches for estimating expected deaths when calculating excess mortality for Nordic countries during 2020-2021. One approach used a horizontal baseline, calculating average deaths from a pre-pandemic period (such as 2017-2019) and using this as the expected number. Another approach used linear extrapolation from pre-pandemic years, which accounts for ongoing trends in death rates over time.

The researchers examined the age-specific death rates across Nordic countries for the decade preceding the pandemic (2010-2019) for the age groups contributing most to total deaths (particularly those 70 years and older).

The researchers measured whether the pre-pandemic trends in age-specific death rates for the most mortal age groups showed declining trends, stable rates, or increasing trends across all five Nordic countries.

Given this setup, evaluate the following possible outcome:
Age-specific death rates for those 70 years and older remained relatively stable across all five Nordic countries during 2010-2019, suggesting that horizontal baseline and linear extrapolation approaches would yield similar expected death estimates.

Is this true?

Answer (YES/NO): NO